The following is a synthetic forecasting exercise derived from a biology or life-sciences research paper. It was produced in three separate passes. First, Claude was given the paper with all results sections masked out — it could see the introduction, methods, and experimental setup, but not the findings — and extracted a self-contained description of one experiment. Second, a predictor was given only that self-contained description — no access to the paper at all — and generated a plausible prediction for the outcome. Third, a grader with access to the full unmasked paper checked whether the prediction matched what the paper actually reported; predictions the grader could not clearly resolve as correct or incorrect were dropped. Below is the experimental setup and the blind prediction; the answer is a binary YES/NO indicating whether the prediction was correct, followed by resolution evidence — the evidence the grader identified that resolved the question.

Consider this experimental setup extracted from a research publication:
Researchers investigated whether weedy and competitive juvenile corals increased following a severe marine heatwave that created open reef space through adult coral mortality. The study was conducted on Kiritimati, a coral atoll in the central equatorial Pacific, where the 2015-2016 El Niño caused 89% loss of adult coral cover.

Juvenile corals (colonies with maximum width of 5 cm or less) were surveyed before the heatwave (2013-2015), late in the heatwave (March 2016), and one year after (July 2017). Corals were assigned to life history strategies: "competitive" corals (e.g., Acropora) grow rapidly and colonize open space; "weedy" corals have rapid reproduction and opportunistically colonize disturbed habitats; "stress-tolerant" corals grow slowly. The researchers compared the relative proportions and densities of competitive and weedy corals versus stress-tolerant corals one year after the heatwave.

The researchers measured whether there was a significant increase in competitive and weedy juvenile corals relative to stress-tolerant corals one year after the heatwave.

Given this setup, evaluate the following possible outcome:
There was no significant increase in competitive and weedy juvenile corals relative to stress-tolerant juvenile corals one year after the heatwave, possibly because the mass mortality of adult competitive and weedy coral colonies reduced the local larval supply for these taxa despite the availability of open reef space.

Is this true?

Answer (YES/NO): YES